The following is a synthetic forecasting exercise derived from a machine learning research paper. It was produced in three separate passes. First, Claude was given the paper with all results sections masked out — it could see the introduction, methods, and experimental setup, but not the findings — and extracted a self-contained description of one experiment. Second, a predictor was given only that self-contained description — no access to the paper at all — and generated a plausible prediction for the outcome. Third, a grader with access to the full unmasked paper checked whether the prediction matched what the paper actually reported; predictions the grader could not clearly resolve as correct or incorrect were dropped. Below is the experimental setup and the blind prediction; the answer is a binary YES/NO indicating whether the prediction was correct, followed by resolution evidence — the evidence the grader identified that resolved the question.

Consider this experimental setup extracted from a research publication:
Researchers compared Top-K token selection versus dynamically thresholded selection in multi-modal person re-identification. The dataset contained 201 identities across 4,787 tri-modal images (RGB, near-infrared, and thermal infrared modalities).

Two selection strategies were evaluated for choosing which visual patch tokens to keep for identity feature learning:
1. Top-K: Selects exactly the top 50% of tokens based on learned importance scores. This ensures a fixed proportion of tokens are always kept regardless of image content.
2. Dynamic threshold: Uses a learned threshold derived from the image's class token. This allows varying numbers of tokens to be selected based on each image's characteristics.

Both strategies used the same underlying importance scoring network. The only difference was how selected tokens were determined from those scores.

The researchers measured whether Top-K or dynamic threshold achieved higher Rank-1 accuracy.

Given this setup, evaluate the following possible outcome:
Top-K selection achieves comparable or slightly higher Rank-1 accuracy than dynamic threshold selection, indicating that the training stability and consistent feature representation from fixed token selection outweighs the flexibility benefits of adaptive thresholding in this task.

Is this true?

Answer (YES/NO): NO